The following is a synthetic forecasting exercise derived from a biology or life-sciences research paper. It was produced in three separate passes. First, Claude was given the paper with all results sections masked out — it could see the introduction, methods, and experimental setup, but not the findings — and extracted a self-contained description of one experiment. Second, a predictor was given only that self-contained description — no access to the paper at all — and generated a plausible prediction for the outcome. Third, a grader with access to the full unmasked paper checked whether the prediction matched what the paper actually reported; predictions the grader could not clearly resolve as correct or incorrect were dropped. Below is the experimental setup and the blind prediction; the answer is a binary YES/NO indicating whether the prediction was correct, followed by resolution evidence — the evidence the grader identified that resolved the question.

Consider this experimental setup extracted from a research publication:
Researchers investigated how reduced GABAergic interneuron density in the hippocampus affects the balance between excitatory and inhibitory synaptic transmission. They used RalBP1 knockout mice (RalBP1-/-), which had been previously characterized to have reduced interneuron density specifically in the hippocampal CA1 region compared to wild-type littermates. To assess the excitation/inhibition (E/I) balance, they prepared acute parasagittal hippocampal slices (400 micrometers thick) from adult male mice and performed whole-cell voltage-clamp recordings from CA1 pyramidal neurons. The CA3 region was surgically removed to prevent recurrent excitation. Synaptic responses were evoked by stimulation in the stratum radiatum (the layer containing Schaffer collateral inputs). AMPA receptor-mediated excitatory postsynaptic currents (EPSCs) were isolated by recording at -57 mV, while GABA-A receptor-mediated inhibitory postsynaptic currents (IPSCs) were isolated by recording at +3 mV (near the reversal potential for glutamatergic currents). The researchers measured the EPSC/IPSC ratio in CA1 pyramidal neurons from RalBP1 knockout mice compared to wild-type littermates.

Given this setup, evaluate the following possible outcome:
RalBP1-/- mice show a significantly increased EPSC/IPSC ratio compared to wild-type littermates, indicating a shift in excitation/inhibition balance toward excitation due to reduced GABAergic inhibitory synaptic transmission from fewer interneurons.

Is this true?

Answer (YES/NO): YES